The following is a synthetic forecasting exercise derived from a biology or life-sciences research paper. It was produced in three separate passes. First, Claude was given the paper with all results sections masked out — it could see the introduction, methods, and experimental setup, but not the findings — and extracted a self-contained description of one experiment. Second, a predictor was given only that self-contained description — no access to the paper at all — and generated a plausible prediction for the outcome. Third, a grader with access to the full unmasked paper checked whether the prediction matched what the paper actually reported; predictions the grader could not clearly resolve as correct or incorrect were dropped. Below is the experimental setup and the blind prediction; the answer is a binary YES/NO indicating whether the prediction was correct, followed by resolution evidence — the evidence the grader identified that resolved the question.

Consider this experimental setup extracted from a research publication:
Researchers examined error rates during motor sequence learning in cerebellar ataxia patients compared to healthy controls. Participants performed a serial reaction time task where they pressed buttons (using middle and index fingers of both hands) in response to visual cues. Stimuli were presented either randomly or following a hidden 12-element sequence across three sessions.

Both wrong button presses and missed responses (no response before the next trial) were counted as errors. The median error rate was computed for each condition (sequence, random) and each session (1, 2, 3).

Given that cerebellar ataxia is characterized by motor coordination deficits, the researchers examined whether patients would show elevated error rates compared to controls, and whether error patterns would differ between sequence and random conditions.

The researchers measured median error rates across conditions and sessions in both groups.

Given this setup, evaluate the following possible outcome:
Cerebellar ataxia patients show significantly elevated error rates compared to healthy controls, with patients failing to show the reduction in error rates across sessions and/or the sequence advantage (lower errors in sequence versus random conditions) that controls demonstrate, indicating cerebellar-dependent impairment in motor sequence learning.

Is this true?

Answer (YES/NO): NO